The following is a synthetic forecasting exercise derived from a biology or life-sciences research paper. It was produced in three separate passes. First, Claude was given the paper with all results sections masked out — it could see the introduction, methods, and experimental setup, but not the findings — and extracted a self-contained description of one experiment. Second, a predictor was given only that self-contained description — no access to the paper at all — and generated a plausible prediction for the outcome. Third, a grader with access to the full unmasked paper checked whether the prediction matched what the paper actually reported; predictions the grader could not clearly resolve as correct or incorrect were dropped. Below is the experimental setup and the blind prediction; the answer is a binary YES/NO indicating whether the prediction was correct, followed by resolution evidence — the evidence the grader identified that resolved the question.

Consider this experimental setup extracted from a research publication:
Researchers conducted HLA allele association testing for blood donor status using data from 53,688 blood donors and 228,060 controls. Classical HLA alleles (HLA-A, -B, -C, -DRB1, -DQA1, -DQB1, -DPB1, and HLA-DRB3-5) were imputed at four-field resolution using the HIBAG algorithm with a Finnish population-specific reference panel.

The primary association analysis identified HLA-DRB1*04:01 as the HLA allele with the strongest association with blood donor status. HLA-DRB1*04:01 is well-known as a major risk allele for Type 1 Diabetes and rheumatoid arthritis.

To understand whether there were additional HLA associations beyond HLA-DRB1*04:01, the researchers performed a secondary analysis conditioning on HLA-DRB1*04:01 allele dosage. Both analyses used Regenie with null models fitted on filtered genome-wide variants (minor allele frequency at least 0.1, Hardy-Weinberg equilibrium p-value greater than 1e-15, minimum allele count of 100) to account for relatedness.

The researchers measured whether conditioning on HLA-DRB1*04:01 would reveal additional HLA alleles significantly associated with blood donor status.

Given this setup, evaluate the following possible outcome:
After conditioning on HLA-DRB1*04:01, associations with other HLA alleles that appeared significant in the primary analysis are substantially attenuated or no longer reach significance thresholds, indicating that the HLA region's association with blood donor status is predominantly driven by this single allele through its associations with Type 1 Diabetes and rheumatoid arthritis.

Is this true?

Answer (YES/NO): NO